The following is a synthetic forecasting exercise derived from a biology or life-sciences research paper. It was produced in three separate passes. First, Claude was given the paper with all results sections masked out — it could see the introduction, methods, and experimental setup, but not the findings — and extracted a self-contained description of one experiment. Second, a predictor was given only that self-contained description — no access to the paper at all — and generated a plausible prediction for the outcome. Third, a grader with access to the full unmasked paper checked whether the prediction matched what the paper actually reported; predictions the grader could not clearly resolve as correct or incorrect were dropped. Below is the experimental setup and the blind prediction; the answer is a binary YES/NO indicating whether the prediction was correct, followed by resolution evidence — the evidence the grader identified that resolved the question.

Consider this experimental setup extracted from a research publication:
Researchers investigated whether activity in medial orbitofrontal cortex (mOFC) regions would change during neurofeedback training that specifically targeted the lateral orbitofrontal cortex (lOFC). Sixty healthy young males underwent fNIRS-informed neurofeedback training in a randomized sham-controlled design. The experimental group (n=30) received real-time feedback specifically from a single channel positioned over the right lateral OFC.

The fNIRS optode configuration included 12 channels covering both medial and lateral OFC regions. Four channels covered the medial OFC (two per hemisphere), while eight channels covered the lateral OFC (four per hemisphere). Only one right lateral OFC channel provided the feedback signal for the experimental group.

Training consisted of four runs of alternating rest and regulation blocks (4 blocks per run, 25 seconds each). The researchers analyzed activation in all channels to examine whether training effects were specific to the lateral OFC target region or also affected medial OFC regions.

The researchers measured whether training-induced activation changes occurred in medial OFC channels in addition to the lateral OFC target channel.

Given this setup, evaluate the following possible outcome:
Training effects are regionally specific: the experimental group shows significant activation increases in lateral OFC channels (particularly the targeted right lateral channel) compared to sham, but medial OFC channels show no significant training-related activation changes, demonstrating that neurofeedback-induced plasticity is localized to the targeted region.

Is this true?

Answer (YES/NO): YES